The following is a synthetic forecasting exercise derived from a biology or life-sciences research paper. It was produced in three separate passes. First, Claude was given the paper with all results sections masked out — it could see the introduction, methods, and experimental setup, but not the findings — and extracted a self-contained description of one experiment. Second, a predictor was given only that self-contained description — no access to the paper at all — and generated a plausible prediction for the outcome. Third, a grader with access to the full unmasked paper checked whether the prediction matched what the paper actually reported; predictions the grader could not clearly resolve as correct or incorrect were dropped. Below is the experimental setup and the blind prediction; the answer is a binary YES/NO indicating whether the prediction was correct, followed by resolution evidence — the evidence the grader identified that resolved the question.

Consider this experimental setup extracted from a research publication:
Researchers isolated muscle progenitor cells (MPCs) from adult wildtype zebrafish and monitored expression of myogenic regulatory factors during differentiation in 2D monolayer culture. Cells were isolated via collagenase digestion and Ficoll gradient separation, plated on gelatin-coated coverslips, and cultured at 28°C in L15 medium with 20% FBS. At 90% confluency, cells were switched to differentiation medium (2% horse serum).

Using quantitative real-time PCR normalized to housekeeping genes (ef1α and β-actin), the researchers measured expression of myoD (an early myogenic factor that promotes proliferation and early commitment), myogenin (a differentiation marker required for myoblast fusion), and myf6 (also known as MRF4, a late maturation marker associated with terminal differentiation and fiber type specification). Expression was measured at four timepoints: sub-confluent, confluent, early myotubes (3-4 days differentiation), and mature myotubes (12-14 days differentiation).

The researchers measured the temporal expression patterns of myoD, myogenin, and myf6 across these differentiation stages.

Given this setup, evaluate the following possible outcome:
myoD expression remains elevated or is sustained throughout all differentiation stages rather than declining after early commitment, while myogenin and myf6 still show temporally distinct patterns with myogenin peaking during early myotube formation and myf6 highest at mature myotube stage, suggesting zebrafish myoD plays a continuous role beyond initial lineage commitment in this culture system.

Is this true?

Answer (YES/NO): NO